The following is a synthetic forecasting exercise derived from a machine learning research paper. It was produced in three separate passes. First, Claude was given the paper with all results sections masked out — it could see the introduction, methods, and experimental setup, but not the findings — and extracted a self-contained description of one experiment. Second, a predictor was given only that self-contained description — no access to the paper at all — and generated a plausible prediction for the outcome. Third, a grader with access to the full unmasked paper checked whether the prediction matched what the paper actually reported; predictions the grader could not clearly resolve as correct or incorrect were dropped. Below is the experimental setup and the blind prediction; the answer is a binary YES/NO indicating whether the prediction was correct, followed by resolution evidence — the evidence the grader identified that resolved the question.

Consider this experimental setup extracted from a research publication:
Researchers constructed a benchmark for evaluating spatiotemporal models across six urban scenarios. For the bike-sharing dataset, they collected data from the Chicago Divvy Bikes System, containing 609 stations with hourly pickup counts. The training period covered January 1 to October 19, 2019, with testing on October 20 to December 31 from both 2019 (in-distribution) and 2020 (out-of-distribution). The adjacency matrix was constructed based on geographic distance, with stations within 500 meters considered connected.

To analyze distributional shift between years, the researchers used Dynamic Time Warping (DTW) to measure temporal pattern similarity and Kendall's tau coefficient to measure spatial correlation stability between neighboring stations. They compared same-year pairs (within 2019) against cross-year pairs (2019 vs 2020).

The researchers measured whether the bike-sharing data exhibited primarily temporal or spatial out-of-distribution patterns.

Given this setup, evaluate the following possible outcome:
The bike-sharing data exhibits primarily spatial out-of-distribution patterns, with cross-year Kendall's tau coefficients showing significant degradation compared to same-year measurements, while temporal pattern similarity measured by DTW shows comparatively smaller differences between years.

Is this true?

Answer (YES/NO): YES